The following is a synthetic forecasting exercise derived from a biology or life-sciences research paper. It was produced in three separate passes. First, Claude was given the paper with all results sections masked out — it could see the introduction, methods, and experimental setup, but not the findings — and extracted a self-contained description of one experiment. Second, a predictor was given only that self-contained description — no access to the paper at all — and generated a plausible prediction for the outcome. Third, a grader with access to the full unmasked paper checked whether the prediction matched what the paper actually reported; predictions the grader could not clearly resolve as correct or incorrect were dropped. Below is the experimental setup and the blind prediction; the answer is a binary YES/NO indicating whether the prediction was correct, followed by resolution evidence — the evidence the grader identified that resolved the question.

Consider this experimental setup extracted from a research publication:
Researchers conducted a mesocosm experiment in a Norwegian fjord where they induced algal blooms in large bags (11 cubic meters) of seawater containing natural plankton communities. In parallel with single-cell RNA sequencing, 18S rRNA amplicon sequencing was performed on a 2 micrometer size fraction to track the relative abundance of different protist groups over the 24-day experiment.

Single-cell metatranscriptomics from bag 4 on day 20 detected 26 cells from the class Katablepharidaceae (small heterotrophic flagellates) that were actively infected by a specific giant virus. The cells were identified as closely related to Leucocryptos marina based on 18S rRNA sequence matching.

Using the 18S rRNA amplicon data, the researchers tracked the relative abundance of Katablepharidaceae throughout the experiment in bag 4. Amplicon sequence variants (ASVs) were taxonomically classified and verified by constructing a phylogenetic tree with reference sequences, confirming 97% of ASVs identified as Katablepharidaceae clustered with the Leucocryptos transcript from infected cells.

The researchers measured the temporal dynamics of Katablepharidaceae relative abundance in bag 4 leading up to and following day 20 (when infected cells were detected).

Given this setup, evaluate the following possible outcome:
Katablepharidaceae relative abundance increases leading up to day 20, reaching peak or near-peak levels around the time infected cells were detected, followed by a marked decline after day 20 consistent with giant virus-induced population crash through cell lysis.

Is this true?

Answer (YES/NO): YES